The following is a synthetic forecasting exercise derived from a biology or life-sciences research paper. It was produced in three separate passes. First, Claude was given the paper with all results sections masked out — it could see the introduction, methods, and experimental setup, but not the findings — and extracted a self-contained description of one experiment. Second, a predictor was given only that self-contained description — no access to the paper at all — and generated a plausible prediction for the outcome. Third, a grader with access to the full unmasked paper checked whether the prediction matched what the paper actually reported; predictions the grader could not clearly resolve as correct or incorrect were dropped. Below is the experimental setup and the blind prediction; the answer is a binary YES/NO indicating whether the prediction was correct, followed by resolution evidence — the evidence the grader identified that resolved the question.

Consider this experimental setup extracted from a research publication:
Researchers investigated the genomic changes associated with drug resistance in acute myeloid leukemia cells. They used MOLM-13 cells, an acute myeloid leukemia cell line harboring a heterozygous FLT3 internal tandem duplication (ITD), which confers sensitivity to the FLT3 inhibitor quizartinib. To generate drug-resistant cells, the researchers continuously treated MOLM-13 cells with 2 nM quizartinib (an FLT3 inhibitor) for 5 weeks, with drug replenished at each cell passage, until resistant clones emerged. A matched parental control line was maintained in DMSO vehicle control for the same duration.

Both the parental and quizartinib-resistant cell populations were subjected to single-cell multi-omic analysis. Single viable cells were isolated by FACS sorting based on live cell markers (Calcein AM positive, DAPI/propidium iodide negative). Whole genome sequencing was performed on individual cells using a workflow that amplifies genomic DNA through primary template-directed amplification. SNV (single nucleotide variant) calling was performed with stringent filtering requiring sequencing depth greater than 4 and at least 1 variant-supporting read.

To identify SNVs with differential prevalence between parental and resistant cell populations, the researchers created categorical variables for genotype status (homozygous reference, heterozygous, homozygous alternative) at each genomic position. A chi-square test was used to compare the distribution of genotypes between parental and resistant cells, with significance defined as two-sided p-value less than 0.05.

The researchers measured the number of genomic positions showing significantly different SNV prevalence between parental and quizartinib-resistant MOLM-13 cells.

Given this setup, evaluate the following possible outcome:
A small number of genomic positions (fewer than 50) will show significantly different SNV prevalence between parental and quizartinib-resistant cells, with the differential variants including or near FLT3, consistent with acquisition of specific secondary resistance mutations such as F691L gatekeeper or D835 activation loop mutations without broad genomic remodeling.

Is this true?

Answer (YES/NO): NO